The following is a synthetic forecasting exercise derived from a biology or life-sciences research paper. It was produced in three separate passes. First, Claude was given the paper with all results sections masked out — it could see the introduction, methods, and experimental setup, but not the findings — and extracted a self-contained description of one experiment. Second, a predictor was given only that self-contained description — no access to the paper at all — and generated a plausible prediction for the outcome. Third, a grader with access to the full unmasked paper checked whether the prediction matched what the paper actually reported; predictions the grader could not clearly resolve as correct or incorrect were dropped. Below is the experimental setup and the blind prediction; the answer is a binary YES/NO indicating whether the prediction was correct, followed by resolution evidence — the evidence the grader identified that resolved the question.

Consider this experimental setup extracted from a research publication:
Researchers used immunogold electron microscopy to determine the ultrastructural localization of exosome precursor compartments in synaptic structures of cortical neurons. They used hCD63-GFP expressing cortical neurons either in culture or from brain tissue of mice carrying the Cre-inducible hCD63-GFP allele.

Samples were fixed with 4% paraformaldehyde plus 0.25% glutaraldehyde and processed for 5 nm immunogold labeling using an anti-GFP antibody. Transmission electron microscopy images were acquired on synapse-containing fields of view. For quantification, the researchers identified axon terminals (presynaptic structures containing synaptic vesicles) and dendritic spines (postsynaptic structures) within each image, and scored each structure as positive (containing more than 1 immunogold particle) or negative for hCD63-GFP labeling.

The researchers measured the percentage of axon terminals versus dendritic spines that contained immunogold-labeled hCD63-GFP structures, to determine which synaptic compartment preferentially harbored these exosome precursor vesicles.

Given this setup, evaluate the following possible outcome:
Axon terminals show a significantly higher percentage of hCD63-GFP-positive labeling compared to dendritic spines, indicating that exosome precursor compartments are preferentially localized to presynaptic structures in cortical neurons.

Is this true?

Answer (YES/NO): NO